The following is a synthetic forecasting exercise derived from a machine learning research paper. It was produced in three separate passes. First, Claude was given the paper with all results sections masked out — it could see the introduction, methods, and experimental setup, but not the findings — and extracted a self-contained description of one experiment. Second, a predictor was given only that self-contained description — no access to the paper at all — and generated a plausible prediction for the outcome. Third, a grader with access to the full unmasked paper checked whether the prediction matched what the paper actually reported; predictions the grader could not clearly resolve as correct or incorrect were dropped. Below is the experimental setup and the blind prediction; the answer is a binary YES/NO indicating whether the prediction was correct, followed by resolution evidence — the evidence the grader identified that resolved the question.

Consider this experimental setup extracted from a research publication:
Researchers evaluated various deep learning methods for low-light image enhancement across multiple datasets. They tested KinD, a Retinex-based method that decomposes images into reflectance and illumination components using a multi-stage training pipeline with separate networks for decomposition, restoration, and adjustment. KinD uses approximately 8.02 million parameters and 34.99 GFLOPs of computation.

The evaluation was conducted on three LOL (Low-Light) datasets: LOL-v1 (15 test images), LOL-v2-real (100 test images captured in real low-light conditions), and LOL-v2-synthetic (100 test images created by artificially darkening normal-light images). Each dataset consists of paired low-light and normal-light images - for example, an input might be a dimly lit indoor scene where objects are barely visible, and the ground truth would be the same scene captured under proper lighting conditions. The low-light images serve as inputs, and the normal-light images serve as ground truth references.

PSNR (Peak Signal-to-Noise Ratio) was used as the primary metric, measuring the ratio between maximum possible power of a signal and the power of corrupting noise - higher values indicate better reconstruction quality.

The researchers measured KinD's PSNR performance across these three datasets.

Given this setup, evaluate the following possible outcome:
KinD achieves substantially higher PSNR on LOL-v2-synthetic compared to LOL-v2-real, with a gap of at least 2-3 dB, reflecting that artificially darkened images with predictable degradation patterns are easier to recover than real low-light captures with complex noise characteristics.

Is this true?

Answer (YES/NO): NO